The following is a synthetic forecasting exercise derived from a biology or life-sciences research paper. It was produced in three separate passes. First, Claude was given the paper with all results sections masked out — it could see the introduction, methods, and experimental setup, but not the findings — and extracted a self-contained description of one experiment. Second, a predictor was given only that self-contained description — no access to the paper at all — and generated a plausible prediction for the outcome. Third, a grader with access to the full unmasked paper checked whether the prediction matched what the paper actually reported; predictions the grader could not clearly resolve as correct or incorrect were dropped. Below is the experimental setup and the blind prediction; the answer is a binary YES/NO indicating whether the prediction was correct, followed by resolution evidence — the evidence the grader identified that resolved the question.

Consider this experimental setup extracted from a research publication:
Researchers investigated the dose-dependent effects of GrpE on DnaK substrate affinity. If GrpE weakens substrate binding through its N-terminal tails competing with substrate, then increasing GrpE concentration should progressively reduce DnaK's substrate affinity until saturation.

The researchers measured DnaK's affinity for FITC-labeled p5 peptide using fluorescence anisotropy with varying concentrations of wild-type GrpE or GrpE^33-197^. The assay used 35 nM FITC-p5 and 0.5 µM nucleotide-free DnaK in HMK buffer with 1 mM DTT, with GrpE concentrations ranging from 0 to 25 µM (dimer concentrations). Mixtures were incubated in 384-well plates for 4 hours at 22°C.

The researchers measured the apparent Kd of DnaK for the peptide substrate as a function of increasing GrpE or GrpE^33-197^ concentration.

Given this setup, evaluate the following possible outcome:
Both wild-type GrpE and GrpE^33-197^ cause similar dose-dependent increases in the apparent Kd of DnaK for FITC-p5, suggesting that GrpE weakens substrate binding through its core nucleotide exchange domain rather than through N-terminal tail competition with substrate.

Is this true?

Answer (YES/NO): NO